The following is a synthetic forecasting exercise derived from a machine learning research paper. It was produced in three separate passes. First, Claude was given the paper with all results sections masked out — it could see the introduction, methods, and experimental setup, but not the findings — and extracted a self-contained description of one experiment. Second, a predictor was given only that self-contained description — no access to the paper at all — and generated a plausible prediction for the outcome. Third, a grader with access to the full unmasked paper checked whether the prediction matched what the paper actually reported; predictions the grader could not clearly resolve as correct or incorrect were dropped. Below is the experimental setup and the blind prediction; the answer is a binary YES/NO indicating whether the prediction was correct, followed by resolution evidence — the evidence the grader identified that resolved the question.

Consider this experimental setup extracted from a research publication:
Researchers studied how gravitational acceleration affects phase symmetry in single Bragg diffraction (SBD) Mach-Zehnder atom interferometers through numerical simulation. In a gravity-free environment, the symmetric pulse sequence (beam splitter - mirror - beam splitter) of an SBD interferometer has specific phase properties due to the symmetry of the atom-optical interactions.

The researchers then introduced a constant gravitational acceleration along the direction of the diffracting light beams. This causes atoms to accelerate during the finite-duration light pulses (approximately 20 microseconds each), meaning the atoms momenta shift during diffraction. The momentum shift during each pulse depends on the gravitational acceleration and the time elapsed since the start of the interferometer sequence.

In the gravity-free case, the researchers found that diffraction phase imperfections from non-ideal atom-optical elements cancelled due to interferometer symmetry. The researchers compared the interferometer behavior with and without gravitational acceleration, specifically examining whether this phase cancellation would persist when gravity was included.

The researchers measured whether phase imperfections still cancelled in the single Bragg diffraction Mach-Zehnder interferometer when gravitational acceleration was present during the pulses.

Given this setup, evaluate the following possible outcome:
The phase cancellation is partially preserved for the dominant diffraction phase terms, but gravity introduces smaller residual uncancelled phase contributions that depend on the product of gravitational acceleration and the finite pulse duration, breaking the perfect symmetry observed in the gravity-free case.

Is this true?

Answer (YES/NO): YES